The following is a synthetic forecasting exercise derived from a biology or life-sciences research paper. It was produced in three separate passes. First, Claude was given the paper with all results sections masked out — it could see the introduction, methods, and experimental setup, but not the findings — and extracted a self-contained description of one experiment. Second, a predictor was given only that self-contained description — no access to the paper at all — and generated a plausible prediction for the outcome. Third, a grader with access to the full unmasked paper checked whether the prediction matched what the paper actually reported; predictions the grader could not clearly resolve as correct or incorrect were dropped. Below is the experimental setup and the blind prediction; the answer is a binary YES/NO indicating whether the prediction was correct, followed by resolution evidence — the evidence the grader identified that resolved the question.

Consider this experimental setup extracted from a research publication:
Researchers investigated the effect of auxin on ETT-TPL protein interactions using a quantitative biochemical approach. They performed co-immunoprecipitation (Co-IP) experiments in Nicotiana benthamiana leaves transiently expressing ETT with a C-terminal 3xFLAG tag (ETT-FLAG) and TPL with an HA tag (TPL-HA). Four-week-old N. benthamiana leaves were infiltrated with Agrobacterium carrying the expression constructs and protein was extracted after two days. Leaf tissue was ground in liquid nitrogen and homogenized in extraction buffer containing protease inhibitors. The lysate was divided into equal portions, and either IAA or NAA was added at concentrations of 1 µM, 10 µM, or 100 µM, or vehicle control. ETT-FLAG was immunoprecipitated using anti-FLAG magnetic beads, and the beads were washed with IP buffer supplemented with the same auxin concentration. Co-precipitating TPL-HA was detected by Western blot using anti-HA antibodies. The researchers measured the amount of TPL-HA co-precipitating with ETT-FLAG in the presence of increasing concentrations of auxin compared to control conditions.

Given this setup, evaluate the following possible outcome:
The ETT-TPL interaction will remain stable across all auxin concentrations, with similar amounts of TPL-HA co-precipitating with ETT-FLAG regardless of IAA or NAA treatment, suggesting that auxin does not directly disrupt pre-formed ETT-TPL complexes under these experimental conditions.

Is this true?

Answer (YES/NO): NO